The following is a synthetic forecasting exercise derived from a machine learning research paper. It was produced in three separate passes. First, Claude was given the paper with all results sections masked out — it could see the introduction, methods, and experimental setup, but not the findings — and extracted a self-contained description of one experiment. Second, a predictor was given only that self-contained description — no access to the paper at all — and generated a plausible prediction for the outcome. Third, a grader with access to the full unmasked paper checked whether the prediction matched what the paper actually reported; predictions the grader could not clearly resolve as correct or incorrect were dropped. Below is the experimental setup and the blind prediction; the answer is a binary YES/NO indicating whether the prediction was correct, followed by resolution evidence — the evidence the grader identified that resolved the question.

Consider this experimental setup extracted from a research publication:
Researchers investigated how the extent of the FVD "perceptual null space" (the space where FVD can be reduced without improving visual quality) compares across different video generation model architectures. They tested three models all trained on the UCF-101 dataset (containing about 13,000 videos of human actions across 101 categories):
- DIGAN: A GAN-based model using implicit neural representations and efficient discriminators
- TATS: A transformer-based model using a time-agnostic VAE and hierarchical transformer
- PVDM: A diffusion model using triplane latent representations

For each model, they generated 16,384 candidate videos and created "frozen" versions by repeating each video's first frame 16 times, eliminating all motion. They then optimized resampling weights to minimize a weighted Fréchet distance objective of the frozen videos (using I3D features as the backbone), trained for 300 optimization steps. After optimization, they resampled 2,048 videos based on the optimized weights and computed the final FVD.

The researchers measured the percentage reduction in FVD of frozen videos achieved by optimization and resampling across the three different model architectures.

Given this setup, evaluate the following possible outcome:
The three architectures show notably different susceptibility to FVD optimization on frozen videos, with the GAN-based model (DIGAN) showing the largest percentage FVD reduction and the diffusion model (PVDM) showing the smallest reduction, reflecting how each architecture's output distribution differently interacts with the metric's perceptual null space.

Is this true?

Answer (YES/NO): NO